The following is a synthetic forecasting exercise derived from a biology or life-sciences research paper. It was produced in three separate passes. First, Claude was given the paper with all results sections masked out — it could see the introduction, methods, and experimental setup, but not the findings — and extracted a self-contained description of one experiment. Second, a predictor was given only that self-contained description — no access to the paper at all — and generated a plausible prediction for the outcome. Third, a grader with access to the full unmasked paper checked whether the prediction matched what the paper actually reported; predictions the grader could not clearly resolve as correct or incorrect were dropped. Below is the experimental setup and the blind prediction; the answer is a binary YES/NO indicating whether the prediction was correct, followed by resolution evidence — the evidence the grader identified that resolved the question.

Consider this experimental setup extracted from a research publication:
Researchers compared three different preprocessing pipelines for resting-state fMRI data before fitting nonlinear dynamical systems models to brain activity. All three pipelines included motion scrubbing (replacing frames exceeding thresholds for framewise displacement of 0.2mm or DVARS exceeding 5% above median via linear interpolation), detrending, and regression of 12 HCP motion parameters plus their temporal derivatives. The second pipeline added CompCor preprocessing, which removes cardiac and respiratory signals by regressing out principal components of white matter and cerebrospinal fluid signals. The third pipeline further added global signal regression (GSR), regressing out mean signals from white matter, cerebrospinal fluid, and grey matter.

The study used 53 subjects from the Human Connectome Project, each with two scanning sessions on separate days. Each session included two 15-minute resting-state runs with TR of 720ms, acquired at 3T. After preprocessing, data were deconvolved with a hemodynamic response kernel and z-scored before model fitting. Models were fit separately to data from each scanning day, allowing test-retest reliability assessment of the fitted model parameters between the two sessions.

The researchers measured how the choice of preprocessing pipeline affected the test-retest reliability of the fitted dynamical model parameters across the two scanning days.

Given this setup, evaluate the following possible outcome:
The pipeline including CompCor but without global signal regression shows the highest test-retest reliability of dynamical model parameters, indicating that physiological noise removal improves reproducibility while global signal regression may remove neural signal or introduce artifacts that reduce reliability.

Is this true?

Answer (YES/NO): NO